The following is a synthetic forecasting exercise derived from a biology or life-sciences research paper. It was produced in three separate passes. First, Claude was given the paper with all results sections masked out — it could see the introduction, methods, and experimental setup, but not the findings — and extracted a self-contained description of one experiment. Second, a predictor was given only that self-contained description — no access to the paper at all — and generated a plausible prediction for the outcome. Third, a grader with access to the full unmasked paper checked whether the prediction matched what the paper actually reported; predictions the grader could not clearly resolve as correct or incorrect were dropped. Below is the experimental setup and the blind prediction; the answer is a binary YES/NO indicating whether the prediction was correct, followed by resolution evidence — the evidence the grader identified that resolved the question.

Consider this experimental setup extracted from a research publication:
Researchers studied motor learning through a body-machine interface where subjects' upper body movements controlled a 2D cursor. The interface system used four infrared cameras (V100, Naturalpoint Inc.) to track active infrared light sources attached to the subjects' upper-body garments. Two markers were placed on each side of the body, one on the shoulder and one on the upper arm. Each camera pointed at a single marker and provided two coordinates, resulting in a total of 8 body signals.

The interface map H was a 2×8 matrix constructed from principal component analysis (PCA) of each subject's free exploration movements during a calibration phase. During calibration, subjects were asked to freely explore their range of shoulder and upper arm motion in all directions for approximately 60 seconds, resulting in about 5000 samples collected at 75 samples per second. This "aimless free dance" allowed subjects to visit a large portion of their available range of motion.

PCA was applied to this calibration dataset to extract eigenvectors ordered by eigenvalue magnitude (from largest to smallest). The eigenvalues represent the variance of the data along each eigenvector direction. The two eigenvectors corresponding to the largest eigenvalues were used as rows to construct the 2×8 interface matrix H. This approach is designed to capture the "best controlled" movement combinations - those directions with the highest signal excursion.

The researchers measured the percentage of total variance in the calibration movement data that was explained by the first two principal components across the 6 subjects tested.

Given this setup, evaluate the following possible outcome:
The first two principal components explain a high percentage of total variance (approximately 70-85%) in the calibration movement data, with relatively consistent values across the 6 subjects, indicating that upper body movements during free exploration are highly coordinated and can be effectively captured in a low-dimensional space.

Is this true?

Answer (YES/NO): YES